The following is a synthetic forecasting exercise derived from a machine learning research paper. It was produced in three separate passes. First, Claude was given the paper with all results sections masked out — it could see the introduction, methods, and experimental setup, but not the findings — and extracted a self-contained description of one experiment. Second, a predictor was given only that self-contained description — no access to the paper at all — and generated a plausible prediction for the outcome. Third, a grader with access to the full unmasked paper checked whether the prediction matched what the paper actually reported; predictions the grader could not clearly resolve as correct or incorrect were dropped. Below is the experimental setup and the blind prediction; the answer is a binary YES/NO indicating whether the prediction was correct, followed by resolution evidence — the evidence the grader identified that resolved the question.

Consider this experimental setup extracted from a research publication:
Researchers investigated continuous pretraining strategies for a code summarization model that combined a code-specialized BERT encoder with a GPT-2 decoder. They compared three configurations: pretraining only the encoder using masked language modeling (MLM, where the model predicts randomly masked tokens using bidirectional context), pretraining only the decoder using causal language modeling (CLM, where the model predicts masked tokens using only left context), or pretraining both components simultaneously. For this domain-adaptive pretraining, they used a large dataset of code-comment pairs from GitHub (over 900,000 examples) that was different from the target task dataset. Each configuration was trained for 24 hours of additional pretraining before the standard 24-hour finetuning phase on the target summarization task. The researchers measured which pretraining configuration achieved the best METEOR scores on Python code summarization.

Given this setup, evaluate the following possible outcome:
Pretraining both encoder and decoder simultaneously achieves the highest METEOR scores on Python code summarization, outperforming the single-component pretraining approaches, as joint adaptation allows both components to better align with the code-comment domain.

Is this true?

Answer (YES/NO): NO